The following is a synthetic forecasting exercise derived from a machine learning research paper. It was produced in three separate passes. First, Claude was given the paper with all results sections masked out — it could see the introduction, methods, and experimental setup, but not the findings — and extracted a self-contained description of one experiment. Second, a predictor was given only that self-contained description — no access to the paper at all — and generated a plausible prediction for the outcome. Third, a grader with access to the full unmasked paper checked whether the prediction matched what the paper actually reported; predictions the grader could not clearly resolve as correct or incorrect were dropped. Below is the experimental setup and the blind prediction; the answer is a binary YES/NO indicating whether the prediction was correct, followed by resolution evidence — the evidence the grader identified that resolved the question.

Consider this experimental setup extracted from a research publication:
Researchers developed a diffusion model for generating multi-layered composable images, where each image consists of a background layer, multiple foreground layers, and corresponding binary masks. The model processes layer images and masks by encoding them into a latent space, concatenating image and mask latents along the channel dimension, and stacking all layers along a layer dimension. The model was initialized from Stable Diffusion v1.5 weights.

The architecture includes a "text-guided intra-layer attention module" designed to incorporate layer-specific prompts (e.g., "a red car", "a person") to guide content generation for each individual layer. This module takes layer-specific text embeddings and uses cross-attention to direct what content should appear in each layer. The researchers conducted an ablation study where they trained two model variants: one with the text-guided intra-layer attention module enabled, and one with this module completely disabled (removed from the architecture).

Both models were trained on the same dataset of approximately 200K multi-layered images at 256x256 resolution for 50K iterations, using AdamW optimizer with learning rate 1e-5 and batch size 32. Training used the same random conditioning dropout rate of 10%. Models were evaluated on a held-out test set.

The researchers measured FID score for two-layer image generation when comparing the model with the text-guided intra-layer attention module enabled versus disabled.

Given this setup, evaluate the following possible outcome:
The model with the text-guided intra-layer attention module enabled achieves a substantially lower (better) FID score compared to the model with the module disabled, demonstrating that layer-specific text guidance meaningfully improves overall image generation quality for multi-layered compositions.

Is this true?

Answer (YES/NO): YES